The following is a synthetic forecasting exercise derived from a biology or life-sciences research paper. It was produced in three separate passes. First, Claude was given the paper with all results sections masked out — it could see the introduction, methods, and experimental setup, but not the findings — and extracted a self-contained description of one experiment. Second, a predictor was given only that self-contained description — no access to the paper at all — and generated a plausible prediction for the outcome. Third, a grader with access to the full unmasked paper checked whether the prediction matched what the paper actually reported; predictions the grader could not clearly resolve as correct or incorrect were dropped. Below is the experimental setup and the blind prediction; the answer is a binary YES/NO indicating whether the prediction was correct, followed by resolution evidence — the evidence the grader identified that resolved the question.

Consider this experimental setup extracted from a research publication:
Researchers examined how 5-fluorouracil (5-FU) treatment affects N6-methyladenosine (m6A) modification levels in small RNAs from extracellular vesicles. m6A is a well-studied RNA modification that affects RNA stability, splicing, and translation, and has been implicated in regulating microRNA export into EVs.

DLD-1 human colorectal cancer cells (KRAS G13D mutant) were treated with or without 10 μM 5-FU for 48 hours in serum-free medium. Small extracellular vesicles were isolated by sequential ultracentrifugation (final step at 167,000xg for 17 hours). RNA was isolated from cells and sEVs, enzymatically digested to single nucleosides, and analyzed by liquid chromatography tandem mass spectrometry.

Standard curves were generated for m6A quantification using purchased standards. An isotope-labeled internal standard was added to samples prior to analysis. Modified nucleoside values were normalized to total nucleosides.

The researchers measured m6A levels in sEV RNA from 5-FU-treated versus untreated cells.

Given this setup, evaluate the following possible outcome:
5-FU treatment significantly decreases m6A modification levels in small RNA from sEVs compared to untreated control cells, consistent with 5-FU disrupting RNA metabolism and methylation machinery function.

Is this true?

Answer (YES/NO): NO